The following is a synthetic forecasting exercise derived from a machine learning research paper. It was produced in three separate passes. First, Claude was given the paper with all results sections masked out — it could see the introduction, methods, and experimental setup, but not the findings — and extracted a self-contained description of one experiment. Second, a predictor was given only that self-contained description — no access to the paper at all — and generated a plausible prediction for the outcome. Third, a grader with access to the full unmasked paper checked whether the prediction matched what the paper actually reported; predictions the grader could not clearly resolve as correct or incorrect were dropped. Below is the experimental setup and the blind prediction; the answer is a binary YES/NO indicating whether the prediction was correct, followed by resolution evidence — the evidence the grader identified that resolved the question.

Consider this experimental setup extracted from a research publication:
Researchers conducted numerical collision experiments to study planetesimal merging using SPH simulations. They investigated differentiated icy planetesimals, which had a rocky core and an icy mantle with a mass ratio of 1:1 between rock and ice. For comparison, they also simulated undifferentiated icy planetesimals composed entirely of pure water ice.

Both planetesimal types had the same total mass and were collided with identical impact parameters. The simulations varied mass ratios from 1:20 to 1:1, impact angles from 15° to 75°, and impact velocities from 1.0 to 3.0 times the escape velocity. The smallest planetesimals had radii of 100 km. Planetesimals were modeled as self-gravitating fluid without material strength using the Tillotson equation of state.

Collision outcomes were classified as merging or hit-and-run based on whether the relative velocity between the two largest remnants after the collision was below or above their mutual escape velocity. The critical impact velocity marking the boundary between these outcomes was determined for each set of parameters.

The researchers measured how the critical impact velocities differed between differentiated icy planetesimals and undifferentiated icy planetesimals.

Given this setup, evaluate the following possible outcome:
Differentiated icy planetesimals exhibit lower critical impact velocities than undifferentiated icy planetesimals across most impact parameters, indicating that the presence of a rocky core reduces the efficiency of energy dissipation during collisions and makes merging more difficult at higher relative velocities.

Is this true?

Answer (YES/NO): NO